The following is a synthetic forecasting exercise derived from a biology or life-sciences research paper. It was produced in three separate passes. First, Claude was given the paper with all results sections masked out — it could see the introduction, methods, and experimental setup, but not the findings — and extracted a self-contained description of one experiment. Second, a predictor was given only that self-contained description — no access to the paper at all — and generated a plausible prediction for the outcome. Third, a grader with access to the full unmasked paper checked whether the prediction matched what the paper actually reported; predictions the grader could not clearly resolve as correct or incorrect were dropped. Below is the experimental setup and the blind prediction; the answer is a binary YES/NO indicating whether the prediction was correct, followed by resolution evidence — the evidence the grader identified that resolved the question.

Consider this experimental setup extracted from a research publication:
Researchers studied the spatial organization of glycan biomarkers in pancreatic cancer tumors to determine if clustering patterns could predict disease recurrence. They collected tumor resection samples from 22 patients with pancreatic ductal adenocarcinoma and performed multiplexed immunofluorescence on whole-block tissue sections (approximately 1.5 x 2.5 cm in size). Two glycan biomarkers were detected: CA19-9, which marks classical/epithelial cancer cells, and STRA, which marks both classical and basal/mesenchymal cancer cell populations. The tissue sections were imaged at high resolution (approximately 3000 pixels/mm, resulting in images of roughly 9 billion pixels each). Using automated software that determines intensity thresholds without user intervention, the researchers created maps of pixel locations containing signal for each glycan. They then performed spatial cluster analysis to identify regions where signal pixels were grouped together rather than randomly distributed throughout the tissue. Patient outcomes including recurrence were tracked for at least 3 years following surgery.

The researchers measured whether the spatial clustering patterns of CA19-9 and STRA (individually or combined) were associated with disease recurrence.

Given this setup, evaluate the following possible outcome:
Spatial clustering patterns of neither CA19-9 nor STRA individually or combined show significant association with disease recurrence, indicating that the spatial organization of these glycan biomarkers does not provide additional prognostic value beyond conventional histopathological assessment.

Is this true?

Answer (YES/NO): NO